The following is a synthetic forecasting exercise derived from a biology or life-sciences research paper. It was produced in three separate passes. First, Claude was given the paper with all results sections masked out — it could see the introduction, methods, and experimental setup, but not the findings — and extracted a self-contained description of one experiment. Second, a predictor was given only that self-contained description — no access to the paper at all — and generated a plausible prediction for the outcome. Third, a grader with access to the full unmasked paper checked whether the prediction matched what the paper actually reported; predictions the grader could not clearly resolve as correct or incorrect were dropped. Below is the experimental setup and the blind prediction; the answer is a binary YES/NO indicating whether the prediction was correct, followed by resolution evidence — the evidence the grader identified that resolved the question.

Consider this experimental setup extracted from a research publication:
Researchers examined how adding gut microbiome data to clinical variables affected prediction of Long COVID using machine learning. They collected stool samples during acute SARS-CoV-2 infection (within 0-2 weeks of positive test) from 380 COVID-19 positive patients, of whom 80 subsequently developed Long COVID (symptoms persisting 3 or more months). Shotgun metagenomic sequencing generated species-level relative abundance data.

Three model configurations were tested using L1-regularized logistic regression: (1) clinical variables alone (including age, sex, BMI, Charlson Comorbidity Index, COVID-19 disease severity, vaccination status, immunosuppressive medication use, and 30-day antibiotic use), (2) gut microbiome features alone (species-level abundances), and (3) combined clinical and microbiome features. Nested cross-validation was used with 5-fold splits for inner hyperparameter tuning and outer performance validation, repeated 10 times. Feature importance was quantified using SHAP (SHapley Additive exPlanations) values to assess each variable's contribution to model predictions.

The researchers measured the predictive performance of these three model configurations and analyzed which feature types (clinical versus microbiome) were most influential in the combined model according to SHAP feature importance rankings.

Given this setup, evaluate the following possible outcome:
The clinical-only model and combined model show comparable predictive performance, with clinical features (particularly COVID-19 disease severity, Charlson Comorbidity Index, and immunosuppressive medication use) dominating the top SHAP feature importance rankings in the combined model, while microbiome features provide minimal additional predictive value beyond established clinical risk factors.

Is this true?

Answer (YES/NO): NO